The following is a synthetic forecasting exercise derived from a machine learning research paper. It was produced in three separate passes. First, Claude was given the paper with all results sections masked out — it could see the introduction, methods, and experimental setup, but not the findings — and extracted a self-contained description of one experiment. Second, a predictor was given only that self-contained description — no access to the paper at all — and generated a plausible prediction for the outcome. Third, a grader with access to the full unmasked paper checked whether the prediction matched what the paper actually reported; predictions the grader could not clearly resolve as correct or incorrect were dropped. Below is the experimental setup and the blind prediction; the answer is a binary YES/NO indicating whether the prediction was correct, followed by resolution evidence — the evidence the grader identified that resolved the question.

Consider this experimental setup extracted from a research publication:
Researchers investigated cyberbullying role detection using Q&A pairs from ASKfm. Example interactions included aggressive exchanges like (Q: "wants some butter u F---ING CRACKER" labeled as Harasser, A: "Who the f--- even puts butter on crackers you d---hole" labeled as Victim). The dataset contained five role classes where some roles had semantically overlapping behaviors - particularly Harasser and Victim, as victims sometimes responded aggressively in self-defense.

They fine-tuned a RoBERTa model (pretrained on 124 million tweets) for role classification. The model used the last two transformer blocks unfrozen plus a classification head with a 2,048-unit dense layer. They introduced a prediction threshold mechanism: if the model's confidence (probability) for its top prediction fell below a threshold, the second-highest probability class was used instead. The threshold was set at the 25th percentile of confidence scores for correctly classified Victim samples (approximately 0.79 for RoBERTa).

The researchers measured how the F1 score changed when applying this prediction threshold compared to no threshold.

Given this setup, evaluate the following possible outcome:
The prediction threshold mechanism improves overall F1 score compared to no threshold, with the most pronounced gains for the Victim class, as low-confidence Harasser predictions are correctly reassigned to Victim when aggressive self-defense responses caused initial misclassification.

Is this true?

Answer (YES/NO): YES